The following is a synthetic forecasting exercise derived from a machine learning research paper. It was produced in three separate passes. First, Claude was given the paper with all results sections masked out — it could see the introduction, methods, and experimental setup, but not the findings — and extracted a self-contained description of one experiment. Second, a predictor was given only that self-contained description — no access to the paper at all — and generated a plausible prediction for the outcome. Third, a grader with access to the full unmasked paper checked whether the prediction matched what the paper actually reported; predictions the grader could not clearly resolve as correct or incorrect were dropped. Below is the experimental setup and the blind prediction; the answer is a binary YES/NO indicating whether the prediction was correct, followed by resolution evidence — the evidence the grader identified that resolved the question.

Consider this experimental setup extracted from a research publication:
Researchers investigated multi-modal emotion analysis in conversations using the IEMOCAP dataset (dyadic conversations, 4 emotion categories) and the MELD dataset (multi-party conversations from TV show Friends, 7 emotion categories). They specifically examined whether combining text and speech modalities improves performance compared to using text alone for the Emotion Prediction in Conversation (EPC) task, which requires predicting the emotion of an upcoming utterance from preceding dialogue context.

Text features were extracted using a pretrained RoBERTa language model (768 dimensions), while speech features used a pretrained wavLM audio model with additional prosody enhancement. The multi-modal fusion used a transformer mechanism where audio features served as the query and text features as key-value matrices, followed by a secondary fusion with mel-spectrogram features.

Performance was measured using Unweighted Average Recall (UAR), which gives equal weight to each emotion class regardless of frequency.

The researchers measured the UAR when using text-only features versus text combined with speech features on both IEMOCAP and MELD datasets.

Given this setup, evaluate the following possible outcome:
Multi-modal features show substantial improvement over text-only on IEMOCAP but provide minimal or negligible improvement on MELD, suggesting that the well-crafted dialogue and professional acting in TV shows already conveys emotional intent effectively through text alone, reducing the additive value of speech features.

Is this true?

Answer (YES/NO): NO